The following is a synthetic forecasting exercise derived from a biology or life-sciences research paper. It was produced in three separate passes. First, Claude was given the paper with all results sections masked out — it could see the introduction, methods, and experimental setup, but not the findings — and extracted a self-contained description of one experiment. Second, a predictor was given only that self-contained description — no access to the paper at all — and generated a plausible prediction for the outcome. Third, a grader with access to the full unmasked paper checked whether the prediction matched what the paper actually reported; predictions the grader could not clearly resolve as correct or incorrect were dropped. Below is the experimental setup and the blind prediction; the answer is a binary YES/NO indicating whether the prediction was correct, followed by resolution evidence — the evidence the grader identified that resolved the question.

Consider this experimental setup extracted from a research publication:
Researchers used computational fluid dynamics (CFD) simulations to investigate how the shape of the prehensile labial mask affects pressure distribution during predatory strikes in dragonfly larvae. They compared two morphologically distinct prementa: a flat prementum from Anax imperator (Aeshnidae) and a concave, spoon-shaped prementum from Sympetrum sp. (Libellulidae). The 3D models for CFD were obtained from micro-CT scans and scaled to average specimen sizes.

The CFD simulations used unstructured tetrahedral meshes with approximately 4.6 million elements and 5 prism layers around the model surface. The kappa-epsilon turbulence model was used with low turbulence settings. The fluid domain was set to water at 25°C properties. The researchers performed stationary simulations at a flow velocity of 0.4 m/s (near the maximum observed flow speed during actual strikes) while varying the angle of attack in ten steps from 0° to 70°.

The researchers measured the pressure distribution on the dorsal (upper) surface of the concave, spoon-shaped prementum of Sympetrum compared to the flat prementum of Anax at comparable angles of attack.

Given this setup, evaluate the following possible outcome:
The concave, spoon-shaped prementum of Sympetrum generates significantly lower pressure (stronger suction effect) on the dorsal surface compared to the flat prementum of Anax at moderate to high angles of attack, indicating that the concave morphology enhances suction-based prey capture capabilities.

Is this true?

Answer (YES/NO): YES